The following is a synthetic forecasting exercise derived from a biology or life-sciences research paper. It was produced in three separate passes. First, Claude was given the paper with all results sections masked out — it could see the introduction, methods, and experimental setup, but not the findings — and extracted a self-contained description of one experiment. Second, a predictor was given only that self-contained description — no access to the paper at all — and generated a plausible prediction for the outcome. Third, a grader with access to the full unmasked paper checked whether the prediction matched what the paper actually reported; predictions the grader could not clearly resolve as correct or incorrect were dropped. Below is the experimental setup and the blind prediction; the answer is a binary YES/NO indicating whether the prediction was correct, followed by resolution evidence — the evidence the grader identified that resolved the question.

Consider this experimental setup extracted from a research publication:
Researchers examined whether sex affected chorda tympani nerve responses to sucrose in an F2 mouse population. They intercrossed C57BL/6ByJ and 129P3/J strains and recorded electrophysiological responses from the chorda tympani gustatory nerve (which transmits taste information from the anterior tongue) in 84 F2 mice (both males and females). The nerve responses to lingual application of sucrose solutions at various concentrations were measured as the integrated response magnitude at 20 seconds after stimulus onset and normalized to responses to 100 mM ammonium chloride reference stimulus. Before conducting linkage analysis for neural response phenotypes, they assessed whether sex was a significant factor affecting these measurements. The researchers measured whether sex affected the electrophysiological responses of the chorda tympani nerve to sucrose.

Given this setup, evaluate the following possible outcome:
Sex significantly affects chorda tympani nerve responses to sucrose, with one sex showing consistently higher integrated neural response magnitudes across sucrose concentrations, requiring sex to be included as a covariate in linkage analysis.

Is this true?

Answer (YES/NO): NO